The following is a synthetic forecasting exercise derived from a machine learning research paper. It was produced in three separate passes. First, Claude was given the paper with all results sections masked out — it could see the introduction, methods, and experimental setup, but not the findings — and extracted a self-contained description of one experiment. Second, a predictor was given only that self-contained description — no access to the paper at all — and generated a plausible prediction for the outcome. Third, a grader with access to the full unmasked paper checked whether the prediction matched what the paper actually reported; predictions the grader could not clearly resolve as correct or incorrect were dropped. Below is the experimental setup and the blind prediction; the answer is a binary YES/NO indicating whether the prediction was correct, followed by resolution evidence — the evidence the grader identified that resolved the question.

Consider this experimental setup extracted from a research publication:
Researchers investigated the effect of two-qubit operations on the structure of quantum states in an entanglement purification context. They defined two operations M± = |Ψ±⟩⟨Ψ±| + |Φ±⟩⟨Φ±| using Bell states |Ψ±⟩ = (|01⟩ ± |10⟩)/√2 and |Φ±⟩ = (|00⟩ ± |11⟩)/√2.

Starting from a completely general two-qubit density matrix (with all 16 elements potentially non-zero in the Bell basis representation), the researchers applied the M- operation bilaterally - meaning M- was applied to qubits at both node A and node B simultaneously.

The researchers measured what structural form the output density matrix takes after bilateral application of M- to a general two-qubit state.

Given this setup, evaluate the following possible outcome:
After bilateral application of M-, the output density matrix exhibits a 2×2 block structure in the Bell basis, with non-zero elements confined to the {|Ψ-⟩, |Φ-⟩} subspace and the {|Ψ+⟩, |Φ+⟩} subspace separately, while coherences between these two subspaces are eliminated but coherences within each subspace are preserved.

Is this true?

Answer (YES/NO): NO